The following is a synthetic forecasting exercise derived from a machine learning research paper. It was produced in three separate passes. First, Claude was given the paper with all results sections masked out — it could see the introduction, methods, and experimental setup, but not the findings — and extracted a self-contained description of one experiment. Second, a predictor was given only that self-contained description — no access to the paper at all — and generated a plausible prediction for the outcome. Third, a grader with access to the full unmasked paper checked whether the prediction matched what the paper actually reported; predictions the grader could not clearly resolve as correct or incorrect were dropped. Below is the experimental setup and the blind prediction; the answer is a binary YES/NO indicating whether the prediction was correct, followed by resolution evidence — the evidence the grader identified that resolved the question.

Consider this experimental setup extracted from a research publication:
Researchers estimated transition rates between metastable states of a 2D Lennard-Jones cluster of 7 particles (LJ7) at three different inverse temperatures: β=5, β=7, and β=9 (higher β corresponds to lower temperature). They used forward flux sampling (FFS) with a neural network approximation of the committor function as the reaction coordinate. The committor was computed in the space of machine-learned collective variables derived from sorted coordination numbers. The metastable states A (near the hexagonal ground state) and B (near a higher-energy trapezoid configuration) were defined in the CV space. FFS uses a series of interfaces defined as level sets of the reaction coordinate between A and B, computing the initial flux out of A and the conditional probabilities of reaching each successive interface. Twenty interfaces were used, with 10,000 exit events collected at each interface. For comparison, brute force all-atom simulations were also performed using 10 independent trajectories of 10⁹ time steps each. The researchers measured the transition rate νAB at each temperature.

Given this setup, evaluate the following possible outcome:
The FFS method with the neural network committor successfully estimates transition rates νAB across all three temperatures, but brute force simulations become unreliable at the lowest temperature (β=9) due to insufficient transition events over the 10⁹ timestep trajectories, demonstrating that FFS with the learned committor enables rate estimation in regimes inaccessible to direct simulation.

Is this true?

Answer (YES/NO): NO